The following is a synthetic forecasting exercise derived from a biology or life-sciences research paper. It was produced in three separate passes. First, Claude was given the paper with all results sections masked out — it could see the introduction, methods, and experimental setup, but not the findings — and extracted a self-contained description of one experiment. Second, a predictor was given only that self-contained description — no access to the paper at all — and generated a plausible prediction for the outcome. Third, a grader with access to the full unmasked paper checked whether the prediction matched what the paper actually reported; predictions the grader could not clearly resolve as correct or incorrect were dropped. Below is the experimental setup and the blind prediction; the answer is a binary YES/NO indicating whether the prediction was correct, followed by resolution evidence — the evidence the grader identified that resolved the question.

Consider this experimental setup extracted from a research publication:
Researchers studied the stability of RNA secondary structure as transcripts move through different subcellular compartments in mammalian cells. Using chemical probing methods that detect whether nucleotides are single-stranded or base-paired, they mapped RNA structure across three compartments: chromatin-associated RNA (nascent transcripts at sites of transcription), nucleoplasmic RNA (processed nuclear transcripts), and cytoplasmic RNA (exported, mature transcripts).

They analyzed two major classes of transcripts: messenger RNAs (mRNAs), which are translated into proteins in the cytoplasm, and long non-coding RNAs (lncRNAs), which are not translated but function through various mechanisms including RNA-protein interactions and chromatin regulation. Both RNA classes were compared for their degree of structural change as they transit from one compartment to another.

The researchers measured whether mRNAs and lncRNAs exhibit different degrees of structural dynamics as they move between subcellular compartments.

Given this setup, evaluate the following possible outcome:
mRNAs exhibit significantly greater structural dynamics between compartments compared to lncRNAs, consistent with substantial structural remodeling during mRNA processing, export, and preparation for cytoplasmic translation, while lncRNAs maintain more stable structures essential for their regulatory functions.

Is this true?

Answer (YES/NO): NO